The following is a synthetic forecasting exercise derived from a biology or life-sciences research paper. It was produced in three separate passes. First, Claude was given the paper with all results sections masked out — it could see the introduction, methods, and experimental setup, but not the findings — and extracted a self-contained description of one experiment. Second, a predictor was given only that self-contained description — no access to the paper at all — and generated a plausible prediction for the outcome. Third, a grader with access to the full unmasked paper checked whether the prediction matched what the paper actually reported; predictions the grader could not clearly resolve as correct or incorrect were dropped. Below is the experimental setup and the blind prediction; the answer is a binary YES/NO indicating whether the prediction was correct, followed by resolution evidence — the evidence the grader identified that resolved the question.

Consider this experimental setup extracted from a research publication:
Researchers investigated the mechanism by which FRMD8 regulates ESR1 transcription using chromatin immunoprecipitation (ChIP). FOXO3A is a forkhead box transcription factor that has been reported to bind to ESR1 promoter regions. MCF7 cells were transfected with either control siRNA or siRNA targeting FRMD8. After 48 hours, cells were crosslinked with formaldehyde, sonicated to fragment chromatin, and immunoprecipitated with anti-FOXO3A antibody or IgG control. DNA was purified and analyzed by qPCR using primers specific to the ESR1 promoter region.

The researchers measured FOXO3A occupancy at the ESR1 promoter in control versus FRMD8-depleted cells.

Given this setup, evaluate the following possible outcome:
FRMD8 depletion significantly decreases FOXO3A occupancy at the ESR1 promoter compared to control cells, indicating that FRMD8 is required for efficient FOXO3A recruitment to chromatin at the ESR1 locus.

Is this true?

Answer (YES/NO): YES